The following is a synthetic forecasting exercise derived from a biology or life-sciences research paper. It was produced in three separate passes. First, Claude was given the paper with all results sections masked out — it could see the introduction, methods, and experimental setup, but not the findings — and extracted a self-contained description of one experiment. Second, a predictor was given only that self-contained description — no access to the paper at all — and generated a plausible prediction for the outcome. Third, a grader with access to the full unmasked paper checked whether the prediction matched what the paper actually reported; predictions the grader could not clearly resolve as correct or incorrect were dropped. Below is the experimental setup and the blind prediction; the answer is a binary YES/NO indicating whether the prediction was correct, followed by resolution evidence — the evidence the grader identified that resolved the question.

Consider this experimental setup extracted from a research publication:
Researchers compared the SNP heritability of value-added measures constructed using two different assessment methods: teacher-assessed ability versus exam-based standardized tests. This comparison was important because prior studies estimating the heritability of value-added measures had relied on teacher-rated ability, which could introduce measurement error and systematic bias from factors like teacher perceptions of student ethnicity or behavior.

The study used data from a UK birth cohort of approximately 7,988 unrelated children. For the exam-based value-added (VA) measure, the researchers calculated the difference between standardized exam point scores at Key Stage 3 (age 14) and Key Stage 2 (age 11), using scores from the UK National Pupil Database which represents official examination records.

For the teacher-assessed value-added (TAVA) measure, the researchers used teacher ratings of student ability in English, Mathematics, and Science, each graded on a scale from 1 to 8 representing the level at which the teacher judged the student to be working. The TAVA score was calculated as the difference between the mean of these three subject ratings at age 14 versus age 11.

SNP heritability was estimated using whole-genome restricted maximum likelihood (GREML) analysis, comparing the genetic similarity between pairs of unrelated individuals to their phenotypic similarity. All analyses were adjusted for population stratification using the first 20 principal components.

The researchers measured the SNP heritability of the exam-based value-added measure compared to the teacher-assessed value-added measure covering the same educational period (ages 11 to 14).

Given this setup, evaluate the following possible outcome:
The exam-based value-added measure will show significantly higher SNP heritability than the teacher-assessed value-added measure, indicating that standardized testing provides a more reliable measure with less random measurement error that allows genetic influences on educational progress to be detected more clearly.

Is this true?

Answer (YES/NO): NO